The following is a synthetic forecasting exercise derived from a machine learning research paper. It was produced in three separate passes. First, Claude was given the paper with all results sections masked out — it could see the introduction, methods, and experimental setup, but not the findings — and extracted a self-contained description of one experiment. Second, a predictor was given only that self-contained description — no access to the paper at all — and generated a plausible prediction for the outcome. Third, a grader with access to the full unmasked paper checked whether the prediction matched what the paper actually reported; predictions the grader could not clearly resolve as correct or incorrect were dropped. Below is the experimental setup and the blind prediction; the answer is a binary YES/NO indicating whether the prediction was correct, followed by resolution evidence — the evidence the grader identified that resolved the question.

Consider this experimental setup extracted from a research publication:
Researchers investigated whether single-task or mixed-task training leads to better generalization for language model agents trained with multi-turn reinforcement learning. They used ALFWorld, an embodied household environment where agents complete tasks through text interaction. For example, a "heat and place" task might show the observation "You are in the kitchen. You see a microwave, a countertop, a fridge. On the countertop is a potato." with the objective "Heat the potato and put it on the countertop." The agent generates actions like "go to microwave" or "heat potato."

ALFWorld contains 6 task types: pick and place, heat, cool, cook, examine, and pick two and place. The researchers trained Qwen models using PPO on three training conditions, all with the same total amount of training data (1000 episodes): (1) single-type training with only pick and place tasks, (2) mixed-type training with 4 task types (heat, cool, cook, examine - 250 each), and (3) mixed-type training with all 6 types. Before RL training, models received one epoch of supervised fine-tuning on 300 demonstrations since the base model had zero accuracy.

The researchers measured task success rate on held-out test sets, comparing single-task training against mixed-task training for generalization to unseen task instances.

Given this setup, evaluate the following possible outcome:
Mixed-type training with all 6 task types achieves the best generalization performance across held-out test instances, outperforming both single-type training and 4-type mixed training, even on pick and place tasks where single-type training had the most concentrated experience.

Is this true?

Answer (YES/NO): NO